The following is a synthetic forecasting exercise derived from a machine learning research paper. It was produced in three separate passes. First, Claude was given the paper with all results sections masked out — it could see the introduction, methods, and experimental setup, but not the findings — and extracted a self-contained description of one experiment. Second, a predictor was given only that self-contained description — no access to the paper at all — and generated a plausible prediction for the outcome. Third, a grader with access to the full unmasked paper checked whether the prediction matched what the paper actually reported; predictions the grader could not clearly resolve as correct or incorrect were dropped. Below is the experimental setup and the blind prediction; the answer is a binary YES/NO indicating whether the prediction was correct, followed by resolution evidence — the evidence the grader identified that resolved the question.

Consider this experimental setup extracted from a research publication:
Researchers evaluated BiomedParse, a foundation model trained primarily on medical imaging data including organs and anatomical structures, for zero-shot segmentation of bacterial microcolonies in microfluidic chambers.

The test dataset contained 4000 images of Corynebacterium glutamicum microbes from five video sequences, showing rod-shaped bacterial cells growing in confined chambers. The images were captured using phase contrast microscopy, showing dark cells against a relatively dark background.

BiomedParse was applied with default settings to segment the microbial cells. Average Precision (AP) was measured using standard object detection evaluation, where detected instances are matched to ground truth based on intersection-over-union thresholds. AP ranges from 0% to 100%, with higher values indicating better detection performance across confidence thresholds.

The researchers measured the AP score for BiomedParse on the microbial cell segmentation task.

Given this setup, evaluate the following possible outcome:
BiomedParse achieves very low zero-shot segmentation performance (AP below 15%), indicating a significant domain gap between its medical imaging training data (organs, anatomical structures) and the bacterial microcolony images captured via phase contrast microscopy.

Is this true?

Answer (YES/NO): YES